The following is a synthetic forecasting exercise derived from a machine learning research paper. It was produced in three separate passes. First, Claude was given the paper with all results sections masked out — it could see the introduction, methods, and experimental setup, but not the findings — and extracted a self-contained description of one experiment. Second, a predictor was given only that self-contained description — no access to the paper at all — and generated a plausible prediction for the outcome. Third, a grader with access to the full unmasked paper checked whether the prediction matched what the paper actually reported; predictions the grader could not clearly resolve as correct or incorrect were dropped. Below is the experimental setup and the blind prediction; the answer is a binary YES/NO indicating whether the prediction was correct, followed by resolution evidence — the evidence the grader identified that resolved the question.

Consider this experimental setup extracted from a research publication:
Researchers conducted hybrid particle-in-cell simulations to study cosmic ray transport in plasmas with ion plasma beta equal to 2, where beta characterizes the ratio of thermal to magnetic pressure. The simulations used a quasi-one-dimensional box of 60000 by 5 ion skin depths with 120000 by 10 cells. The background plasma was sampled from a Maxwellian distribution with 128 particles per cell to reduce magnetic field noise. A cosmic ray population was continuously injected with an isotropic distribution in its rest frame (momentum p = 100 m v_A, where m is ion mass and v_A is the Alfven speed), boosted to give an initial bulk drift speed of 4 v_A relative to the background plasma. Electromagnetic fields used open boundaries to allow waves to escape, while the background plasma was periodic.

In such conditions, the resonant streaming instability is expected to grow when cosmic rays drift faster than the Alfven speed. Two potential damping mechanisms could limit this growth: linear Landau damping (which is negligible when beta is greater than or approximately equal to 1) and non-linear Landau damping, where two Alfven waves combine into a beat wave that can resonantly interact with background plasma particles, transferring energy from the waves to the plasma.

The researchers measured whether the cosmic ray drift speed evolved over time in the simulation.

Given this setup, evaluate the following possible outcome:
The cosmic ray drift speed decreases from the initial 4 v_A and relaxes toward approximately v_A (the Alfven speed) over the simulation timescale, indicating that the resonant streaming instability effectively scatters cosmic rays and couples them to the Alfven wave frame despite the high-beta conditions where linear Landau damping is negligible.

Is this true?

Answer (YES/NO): NO